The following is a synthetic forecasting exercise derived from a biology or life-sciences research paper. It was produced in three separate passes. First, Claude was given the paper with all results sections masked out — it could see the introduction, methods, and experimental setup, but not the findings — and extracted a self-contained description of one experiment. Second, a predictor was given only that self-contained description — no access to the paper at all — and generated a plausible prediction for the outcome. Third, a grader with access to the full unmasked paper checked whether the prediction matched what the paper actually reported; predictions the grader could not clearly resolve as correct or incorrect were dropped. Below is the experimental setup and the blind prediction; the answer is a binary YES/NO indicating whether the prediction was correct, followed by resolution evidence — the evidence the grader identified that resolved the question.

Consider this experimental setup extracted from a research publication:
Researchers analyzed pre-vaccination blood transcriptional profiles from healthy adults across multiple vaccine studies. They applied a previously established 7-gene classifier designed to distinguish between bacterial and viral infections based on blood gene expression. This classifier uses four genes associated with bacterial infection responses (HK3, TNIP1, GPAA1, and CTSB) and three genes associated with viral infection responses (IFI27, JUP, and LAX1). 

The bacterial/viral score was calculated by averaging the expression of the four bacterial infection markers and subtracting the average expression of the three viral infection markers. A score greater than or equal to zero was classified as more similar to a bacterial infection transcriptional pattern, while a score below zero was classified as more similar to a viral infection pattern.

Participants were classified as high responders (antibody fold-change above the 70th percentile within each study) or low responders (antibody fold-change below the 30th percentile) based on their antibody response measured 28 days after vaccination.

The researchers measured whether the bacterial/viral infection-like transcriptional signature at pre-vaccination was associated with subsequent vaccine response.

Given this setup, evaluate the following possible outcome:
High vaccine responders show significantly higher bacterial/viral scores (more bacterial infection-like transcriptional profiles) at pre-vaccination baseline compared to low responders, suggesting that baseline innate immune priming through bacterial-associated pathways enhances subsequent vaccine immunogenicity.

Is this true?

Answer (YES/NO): YES